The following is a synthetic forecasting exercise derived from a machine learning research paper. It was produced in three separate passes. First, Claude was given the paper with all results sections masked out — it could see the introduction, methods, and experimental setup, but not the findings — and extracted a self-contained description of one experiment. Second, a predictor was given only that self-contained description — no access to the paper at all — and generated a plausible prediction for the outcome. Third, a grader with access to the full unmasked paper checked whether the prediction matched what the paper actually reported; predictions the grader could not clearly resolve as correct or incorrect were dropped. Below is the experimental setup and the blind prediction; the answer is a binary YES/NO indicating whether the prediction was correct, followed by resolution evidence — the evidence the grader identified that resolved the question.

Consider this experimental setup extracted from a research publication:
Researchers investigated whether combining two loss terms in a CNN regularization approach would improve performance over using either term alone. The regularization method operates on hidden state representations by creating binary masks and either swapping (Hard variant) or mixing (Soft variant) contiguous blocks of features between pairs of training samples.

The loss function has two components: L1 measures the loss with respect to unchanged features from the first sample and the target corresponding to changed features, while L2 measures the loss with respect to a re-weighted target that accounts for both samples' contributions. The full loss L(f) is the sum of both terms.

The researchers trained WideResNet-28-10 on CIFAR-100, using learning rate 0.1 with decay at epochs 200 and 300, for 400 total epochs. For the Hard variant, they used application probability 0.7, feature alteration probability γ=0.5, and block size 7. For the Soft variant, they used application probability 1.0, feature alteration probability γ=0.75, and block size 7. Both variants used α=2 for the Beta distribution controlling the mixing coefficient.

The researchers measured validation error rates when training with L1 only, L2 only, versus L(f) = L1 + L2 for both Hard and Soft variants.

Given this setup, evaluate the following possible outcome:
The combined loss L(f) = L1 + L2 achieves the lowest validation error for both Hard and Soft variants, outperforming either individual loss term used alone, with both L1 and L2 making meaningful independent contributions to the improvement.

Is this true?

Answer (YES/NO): NO